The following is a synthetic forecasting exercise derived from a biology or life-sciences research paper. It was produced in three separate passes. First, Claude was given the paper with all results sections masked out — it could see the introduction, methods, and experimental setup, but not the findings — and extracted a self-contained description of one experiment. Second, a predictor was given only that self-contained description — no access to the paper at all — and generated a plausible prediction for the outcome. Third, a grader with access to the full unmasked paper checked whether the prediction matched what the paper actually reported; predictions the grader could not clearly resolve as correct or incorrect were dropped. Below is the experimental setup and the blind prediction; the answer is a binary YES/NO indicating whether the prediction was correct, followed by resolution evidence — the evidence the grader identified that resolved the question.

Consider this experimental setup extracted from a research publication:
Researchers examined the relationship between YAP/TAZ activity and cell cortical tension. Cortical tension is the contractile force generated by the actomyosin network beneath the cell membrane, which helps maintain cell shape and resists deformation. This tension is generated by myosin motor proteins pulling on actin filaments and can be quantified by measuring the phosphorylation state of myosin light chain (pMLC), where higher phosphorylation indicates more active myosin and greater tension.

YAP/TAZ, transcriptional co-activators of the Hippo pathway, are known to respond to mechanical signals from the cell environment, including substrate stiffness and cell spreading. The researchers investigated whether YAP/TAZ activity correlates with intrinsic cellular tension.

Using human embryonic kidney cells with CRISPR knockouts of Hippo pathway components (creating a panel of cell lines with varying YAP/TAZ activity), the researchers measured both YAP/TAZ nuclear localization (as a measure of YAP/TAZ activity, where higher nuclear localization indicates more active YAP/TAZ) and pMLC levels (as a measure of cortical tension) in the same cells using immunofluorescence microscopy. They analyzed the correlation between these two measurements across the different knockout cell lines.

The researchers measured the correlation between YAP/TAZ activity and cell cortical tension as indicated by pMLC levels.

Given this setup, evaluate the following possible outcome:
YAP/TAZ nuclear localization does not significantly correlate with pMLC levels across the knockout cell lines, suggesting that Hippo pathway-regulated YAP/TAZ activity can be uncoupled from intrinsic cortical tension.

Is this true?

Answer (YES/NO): NO